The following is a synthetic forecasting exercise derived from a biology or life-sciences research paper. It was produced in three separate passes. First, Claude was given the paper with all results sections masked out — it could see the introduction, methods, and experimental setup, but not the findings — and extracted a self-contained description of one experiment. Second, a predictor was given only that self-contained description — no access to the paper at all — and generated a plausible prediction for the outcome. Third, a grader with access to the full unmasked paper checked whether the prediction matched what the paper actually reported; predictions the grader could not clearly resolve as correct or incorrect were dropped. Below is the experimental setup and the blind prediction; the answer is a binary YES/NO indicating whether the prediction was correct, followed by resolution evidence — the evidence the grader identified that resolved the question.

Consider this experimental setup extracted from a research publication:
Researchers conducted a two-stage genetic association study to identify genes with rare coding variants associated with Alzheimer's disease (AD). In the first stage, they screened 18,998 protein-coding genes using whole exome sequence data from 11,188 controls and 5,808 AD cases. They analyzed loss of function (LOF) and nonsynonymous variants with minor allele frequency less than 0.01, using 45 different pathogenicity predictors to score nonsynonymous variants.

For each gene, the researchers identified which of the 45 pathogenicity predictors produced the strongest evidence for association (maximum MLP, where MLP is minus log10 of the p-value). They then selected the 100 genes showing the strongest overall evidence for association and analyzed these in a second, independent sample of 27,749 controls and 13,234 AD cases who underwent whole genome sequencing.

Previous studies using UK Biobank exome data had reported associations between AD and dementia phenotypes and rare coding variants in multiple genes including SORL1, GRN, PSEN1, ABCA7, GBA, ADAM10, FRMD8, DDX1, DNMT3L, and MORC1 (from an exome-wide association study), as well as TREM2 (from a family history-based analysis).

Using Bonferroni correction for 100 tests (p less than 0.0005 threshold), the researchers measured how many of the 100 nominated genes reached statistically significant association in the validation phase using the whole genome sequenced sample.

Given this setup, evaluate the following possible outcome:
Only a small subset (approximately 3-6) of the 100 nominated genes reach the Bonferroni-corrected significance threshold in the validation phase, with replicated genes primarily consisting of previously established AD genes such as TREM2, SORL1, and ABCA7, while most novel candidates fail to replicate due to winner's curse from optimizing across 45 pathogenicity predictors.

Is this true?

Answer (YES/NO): YES